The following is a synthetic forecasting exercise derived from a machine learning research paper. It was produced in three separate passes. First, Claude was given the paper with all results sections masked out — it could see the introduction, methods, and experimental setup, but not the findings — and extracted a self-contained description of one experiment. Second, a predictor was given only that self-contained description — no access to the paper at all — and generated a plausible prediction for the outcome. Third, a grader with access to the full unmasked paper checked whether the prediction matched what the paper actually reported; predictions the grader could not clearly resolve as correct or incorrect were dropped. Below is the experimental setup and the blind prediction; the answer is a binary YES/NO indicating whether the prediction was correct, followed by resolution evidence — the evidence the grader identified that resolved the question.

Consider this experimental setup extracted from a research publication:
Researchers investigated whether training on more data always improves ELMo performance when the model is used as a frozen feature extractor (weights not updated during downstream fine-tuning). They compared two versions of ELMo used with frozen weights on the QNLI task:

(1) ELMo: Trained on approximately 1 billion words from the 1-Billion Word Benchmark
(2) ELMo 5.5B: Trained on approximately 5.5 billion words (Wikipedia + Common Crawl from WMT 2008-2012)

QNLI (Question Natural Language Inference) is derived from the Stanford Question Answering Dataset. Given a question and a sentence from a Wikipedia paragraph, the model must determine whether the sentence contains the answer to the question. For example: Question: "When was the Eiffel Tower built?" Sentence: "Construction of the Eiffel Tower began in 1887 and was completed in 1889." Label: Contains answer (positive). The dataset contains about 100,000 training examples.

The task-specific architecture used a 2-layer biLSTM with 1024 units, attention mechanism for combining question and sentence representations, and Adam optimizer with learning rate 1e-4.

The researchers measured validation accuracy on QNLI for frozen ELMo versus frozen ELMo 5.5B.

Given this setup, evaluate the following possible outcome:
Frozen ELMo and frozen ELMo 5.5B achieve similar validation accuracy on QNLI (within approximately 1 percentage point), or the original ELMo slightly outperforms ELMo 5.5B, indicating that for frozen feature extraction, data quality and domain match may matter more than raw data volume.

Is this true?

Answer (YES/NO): YES